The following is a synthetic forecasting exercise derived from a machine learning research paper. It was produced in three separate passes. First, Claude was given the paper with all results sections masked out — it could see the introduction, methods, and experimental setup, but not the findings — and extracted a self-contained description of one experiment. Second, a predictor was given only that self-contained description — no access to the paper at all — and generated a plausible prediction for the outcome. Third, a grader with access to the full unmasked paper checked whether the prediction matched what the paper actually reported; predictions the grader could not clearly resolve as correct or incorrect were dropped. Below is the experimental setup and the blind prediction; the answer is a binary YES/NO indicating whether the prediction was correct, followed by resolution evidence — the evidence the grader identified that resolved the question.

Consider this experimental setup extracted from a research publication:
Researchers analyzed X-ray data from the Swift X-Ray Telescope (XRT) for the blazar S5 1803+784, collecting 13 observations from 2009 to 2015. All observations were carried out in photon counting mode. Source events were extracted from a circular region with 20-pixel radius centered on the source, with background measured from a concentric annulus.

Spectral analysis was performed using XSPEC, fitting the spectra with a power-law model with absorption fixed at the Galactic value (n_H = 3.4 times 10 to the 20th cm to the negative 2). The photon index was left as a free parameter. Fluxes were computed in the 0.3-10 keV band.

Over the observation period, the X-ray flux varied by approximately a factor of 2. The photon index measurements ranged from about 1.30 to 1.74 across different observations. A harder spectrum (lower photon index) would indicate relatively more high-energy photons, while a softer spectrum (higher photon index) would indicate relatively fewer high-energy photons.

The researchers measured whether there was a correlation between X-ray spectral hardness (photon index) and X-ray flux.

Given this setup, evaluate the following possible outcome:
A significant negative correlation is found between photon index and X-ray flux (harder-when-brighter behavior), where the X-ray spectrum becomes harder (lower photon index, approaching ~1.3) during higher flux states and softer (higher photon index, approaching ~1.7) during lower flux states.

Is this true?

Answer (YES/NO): NO